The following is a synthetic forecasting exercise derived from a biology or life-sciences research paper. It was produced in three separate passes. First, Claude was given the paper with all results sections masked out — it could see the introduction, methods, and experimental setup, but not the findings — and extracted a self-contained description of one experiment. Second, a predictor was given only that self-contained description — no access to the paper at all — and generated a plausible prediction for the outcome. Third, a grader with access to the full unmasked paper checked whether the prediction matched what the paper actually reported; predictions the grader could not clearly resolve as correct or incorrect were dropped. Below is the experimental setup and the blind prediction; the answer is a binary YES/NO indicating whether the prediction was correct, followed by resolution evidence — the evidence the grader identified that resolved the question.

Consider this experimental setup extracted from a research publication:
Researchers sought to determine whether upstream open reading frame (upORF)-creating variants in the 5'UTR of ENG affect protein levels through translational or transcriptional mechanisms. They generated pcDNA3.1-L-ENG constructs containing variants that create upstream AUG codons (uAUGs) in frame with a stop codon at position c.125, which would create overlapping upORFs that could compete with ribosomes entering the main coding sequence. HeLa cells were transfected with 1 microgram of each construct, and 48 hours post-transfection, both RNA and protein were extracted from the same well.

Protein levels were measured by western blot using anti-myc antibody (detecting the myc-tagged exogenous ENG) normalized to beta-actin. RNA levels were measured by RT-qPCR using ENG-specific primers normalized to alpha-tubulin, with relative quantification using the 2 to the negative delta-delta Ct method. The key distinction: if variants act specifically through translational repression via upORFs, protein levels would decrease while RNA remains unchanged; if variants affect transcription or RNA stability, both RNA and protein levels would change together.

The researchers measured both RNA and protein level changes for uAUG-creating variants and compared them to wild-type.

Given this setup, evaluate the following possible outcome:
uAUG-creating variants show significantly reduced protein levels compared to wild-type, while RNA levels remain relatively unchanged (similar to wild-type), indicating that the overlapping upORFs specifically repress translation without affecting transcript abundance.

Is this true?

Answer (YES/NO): YES